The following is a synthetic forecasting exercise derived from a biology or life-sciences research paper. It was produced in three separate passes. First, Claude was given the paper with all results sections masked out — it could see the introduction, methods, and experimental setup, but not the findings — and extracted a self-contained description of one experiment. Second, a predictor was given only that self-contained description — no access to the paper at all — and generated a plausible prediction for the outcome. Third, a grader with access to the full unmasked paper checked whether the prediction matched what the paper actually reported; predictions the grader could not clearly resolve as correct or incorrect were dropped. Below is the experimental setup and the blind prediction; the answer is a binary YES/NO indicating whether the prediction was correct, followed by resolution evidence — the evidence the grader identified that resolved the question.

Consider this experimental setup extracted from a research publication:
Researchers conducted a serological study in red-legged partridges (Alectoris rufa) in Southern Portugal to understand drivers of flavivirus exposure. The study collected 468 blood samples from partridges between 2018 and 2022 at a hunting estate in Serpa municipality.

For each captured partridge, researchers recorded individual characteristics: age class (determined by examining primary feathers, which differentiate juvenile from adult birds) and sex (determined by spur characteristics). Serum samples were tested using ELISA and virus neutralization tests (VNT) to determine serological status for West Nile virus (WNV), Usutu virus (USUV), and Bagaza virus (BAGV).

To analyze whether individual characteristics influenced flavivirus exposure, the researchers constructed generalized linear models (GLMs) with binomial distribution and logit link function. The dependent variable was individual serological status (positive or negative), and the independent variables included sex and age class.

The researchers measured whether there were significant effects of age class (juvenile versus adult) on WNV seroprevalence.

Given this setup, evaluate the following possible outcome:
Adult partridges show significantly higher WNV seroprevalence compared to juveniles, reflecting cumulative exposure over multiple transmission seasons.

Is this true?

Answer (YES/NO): YES